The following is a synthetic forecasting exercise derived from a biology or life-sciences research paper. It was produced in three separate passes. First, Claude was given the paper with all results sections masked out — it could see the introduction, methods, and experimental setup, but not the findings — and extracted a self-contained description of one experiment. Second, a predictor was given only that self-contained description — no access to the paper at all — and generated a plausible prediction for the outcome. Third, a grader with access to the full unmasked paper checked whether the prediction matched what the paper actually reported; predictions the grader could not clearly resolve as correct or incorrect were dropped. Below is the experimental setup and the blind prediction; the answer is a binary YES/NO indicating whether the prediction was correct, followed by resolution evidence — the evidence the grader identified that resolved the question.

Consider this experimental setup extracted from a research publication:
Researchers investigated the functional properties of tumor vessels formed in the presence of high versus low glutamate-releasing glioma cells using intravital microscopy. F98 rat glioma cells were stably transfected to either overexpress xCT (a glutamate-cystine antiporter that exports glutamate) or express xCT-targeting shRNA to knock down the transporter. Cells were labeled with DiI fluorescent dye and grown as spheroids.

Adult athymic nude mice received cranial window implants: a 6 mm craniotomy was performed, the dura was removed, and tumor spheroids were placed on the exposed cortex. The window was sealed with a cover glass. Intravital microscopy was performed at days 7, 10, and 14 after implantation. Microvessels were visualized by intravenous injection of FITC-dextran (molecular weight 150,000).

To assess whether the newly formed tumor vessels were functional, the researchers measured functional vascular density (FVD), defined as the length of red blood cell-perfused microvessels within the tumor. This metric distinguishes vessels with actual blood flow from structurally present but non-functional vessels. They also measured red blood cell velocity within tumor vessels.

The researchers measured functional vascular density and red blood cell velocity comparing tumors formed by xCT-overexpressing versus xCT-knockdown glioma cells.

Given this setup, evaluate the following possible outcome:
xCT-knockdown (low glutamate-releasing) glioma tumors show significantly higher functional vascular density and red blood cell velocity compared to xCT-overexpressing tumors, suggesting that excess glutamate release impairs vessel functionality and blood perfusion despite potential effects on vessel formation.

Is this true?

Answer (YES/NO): NO